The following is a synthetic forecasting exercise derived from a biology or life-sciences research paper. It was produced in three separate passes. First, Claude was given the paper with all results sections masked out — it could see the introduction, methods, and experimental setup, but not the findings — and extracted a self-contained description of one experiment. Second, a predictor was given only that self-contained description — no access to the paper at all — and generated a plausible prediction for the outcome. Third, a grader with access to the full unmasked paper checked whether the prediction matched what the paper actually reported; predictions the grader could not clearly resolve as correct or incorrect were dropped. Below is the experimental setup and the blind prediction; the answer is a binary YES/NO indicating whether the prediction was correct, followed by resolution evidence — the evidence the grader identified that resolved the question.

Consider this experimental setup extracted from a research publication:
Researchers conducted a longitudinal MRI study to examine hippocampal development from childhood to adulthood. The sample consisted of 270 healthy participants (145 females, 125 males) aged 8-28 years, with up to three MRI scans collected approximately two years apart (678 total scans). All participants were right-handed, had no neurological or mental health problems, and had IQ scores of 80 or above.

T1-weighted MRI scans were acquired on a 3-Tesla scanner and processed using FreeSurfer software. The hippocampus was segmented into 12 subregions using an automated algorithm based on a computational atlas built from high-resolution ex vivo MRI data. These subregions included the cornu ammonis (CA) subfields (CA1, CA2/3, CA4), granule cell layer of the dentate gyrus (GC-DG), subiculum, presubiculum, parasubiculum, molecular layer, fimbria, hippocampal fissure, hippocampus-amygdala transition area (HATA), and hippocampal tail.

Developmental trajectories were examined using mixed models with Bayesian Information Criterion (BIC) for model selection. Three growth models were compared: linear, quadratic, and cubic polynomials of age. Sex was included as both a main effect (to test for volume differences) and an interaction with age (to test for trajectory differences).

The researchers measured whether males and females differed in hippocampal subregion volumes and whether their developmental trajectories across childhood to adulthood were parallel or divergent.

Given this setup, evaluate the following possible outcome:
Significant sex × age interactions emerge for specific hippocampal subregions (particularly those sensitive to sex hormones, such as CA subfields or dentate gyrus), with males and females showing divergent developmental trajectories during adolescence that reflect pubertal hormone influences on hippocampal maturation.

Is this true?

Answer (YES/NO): NO